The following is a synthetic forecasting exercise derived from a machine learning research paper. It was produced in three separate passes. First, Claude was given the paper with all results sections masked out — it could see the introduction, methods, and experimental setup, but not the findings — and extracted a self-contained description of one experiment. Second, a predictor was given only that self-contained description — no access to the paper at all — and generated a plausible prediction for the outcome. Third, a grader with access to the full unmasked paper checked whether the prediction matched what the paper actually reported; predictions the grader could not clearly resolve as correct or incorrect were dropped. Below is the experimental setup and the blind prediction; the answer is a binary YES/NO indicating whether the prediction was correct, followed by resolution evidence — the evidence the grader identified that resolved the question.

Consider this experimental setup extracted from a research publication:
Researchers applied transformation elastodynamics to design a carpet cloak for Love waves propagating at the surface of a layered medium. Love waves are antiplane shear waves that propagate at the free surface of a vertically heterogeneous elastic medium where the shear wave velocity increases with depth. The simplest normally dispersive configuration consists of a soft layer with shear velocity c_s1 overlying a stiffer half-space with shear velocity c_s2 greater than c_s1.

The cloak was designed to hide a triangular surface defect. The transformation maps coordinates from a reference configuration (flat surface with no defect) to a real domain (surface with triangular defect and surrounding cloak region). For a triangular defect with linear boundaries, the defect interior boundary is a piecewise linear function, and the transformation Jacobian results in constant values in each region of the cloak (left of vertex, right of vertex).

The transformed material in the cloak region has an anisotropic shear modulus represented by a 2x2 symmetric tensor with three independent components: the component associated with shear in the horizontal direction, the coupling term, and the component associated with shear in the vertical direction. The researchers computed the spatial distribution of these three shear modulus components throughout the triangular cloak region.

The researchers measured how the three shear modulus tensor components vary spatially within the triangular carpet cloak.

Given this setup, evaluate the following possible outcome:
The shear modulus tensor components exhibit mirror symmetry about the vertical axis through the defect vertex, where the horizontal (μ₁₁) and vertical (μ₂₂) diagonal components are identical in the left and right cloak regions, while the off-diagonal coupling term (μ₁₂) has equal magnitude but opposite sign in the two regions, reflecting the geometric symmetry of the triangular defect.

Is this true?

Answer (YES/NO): YES